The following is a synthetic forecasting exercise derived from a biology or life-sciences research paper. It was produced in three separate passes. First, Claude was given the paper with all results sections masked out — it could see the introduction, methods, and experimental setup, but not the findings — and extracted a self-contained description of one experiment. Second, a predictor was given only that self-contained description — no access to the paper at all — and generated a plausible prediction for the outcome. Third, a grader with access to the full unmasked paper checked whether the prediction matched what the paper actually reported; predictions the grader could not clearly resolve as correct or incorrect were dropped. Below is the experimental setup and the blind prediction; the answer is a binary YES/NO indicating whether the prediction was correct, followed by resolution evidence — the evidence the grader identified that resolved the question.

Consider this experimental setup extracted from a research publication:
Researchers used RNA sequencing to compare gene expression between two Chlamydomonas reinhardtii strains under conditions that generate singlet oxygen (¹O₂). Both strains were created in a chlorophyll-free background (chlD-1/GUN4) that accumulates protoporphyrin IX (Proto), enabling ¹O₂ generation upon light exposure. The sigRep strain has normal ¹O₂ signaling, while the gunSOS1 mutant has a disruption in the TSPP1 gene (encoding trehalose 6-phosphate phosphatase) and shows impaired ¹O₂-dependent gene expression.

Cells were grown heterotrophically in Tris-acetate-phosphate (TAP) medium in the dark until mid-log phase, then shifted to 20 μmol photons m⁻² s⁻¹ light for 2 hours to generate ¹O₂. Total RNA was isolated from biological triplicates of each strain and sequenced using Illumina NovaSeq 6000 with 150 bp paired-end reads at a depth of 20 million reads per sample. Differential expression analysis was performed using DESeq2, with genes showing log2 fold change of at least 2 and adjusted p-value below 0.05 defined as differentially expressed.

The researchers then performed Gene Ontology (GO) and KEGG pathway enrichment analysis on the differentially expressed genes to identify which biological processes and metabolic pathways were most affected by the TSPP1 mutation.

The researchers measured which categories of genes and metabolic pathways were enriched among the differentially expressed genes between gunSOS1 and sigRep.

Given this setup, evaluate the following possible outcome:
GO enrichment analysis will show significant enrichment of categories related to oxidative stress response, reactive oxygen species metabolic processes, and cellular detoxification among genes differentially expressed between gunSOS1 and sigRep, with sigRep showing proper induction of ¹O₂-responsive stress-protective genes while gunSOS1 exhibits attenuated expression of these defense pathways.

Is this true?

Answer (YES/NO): NO